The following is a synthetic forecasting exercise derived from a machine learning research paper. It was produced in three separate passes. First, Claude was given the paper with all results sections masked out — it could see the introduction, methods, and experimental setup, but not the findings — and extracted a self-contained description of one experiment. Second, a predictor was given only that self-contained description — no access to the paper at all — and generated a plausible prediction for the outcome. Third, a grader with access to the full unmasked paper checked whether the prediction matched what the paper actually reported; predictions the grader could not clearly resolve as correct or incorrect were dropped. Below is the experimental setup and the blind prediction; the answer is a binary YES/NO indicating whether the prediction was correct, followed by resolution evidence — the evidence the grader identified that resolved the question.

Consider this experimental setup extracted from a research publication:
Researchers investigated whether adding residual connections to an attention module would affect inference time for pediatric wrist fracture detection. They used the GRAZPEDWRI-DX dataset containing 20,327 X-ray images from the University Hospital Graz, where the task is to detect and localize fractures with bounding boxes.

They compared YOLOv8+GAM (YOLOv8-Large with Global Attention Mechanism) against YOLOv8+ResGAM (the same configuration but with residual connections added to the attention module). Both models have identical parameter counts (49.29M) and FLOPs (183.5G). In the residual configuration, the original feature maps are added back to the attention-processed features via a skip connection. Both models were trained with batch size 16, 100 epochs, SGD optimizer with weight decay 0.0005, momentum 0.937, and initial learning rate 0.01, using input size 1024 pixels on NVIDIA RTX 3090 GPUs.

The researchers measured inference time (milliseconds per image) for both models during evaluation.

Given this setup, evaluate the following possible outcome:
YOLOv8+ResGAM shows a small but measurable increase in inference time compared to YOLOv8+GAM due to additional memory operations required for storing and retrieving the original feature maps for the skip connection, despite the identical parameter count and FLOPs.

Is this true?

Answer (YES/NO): NO